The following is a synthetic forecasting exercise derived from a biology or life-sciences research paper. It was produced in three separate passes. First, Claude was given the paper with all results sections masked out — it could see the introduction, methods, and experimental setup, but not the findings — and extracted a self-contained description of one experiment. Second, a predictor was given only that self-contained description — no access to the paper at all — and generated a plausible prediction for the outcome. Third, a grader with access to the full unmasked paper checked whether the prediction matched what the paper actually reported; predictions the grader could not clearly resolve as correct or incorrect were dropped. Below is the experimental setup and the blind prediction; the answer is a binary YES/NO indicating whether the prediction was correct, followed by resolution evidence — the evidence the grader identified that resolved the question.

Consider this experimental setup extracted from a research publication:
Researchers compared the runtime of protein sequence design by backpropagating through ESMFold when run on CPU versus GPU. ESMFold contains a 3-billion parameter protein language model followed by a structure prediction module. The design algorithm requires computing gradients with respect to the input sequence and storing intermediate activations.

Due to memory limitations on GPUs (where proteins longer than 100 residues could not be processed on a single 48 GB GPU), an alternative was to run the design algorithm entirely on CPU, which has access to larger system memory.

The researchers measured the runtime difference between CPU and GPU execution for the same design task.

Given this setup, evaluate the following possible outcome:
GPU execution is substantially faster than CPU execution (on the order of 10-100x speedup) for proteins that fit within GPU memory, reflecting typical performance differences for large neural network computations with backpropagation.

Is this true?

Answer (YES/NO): YES